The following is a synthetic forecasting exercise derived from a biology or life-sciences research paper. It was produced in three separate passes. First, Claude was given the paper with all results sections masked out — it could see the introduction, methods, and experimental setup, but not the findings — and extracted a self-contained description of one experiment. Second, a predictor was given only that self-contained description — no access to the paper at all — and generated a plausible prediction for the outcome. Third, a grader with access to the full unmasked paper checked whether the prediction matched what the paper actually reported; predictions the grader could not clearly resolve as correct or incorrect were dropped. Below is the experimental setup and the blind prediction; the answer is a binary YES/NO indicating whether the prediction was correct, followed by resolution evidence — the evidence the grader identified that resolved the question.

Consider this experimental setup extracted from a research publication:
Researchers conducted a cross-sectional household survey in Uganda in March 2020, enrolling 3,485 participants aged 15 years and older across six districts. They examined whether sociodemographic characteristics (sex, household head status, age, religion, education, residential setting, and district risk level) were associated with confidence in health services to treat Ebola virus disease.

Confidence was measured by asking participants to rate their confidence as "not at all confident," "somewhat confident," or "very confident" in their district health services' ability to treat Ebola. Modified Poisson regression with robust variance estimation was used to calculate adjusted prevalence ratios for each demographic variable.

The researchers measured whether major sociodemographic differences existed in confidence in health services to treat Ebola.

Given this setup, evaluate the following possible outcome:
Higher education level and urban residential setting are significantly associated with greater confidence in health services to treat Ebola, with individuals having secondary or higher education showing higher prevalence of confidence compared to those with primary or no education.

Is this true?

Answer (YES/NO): NO